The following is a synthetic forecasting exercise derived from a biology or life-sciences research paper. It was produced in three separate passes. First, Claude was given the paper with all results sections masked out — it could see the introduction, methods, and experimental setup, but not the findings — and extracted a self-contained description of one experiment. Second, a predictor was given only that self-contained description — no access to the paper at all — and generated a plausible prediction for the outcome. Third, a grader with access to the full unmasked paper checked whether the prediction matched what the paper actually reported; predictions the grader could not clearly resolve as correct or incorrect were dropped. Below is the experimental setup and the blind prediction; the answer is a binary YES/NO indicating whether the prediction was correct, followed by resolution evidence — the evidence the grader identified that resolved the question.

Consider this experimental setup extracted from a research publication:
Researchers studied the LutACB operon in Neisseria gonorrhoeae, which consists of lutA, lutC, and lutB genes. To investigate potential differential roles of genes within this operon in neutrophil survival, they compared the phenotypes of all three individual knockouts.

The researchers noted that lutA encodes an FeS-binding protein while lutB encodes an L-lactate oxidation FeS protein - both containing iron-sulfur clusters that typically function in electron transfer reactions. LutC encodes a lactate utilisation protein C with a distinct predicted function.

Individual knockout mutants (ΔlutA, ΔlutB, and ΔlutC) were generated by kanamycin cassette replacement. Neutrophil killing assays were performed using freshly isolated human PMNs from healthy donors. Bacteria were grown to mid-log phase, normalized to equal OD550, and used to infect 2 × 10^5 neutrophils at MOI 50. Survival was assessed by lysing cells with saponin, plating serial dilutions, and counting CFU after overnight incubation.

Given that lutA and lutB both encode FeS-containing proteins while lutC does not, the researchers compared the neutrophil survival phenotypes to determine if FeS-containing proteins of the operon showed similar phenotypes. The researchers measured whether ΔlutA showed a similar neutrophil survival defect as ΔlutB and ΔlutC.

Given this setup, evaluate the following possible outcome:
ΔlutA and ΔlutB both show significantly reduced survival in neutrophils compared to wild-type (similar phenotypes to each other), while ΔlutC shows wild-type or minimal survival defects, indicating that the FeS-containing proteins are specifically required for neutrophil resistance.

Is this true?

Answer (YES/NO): NO